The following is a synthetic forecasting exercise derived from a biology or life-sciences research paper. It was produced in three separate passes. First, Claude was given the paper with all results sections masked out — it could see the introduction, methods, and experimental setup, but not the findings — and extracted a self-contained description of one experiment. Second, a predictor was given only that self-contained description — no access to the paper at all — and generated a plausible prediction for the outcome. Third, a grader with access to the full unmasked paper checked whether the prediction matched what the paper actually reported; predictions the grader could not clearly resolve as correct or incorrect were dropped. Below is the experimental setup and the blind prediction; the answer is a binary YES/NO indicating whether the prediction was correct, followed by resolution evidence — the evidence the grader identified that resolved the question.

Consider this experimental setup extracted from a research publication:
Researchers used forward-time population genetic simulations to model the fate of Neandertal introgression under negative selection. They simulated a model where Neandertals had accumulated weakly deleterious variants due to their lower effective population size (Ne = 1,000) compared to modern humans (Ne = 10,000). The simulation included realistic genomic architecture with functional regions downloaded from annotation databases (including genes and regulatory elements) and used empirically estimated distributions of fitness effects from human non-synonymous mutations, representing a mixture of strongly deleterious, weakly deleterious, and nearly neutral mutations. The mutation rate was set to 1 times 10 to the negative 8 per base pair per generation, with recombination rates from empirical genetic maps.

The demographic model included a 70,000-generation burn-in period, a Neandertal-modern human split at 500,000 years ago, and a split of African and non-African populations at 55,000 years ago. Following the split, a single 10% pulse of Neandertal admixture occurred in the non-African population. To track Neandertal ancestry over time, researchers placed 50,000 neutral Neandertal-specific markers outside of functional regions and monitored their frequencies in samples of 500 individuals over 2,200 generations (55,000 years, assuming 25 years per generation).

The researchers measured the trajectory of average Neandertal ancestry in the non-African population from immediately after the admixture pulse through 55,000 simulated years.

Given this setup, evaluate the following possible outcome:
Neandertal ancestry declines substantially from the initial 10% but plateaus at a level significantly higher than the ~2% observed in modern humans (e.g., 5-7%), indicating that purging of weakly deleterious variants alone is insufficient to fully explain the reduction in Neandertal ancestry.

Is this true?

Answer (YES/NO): NO